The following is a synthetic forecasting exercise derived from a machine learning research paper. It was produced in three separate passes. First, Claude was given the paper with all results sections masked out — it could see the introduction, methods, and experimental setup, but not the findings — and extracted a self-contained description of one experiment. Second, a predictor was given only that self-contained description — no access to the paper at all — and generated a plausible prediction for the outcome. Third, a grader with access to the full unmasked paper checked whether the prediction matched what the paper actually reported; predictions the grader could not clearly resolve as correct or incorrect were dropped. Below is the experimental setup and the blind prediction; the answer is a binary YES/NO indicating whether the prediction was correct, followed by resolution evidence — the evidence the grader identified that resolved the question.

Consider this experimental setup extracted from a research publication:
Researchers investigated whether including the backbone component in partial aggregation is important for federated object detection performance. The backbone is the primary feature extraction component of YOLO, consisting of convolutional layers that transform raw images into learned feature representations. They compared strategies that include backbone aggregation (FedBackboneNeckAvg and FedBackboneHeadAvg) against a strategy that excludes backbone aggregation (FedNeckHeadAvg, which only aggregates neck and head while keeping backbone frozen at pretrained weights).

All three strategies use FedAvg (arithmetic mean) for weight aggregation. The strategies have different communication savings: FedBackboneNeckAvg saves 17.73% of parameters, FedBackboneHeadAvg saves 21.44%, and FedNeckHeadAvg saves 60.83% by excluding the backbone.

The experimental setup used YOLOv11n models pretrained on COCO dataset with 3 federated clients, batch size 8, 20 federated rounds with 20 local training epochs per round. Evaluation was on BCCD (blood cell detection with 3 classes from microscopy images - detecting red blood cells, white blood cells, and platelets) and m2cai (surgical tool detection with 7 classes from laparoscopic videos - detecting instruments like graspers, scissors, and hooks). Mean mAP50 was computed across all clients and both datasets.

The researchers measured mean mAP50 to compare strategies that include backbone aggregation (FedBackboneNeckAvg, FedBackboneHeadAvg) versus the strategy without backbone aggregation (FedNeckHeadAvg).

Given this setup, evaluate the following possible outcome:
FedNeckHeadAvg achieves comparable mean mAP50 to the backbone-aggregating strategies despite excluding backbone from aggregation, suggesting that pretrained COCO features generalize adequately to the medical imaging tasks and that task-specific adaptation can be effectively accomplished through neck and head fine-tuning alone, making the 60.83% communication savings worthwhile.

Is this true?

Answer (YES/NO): NO